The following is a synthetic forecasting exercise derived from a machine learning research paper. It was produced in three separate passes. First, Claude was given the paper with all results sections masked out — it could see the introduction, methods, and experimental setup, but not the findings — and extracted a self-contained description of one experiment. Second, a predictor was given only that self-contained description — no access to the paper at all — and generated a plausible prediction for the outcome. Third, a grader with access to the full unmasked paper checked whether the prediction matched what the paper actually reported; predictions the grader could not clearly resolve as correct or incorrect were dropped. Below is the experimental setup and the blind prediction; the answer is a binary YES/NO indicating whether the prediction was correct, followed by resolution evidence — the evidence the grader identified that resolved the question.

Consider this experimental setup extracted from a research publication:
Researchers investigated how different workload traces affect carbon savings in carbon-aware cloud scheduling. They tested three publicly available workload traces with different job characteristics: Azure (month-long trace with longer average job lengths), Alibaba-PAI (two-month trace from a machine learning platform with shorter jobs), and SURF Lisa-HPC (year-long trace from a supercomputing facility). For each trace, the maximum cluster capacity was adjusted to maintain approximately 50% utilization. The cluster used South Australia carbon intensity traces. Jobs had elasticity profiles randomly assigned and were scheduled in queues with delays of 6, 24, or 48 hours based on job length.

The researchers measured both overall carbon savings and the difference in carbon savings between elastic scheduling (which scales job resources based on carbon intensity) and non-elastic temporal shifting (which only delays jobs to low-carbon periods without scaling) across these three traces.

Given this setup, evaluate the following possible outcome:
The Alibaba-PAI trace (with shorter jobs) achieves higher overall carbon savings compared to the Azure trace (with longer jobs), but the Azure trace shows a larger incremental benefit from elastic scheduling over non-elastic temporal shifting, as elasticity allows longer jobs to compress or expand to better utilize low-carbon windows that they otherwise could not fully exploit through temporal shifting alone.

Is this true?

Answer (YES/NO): NO